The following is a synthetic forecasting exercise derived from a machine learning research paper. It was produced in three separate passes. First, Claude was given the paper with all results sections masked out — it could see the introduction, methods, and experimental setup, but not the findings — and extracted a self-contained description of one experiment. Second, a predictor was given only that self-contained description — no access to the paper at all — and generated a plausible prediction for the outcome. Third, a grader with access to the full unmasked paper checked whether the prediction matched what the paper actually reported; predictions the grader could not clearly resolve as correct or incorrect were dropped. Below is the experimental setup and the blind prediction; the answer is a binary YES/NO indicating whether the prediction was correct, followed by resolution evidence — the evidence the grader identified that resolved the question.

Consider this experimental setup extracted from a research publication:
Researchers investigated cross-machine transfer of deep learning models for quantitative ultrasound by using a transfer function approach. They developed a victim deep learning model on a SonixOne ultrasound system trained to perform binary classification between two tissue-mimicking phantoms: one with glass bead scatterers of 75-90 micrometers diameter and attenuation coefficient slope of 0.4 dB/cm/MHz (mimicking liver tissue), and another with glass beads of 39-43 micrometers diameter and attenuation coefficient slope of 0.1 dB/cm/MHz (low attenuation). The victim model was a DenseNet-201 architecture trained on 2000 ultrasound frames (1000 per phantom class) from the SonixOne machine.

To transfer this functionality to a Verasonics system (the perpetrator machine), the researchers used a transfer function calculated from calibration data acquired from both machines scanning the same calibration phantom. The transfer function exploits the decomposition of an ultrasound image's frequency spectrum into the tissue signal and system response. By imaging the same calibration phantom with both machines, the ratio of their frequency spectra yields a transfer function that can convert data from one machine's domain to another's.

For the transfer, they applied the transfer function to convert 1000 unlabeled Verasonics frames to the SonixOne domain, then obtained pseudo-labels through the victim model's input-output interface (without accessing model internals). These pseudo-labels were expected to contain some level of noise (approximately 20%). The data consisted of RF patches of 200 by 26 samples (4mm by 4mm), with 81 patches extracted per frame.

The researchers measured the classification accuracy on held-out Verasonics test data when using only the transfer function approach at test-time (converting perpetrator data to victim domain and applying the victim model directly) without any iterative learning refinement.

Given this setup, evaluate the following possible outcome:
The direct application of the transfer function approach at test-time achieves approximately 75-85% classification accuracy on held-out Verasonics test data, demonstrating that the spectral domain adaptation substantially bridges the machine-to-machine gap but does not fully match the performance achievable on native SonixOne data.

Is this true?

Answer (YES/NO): YES